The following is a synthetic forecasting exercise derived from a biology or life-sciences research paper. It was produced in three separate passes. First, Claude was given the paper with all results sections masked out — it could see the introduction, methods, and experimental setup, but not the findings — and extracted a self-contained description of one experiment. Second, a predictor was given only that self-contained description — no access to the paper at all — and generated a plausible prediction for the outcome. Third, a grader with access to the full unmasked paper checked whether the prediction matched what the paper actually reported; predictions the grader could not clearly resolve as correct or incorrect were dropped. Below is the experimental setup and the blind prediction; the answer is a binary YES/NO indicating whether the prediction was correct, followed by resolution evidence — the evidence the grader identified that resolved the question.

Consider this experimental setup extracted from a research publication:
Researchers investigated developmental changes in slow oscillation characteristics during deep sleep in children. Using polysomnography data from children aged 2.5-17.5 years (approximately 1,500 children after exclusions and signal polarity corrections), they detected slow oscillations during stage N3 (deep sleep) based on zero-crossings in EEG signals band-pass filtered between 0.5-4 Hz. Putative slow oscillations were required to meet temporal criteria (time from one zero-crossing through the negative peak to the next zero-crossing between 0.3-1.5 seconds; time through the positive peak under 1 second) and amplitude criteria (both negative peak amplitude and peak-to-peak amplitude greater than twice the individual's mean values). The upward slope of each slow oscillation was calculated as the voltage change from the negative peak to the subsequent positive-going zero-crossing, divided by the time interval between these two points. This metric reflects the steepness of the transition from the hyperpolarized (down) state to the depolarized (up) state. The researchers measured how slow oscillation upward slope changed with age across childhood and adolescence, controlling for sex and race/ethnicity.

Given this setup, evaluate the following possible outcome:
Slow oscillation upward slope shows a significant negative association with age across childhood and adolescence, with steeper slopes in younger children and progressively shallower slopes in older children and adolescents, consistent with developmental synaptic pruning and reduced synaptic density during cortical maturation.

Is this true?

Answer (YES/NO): YES